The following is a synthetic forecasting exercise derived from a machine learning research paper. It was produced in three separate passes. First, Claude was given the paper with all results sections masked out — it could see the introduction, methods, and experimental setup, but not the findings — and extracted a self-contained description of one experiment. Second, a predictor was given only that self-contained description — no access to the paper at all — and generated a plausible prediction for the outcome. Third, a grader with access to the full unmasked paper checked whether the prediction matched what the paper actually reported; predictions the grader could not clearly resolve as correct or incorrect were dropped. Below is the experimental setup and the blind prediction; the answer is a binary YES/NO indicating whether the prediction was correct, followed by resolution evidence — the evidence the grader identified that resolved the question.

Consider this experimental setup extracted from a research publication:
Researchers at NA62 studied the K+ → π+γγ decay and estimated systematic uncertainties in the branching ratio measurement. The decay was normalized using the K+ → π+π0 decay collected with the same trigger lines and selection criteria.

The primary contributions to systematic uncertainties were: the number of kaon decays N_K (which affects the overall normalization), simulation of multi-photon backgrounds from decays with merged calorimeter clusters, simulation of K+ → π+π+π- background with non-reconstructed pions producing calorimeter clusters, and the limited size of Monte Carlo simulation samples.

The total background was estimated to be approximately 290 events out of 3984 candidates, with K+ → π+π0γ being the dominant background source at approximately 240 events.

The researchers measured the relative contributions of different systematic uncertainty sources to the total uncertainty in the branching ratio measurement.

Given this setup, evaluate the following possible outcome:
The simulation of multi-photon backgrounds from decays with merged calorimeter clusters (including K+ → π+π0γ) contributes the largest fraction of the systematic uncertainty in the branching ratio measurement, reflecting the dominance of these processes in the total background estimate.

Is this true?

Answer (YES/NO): NO